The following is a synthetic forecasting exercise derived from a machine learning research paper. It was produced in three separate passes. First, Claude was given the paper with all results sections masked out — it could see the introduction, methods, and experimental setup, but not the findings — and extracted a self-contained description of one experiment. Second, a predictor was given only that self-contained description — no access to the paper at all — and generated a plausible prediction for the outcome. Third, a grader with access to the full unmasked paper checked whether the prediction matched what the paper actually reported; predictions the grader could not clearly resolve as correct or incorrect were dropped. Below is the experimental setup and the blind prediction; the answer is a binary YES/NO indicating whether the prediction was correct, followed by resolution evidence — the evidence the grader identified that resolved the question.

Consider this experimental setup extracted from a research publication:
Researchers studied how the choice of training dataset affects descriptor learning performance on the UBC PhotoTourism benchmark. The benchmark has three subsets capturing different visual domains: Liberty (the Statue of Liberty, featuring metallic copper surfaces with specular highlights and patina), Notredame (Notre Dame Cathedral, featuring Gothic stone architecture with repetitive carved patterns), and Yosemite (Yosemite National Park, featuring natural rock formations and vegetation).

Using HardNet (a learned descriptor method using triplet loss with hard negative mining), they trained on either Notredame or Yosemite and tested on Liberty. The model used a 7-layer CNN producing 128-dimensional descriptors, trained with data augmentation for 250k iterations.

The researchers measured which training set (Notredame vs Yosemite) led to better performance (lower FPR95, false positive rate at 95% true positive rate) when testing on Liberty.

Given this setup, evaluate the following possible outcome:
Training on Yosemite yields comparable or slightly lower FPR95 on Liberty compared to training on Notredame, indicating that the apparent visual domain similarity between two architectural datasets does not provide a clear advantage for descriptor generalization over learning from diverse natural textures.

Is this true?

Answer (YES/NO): NO